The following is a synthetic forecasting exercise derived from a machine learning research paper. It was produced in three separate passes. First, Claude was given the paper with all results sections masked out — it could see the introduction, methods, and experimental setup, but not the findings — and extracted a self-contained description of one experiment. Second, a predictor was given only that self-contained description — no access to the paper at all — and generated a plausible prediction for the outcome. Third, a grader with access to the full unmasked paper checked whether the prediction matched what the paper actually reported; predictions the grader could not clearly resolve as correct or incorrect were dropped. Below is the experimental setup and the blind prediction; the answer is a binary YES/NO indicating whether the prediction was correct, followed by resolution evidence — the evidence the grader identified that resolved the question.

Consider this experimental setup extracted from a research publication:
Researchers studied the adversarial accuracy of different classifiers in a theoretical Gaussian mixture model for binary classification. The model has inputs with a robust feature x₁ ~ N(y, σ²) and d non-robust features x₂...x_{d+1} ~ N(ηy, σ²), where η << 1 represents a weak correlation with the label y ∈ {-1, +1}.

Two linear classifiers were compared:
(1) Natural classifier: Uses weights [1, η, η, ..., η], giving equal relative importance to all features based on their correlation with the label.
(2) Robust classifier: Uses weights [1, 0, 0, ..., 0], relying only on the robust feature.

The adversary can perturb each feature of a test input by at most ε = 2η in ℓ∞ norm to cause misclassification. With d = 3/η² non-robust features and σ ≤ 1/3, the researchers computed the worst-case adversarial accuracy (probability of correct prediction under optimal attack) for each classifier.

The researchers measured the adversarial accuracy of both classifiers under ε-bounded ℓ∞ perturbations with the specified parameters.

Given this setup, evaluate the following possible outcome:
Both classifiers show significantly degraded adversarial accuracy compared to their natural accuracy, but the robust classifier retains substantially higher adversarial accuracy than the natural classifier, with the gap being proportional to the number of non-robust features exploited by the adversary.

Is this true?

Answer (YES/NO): NO